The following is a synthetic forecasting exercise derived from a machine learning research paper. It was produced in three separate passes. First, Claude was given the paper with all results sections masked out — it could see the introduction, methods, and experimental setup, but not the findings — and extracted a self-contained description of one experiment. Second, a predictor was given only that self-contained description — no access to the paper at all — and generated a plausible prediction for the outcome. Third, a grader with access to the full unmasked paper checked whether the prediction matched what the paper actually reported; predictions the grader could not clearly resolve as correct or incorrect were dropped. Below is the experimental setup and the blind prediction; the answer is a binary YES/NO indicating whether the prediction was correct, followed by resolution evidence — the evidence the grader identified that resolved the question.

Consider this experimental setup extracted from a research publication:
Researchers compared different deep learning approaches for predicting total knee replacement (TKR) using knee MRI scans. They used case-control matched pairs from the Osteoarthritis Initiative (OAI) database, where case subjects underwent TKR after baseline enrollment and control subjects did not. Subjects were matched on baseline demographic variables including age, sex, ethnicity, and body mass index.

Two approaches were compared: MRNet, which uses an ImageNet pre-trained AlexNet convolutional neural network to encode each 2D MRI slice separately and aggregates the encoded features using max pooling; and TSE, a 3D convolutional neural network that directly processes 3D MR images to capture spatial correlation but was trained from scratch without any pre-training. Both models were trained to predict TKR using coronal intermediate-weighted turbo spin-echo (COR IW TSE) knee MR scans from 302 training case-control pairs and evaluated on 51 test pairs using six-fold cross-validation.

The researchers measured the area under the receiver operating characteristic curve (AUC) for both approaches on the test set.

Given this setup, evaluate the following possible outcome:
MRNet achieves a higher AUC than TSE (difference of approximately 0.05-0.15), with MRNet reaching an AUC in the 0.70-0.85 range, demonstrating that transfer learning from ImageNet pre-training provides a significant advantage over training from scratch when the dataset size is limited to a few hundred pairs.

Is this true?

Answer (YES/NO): NO